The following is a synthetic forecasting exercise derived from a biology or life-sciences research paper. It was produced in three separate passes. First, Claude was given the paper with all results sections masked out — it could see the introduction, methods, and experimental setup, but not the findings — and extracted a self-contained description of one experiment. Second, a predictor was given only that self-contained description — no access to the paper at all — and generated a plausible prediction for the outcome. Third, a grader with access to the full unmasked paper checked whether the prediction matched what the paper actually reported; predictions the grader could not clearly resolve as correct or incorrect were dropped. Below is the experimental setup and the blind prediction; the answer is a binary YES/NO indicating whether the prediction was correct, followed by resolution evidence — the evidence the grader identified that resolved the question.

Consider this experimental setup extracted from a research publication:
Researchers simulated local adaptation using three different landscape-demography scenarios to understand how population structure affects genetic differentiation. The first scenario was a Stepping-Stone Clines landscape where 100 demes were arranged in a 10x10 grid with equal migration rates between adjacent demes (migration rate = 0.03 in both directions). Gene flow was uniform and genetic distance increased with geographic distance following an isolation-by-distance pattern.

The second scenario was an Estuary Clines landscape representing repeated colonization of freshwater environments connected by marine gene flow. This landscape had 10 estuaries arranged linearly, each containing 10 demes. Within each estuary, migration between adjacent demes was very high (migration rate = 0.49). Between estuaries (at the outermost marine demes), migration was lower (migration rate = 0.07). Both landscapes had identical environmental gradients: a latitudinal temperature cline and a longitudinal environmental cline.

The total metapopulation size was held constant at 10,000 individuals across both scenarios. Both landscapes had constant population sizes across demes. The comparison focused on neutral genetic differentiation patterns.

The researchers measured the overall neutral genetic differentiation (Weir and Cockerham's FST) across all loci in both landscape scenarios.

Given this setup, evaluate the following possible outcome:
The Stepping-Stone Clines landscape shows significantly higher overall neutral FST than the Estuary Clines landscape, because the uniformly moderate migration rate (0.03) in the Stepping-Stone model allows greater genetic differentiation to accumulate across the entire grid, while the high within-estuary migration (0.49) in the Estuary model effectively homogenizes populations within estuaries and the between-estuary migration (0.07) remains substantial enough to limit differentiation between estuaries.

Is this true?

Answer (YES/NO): NO